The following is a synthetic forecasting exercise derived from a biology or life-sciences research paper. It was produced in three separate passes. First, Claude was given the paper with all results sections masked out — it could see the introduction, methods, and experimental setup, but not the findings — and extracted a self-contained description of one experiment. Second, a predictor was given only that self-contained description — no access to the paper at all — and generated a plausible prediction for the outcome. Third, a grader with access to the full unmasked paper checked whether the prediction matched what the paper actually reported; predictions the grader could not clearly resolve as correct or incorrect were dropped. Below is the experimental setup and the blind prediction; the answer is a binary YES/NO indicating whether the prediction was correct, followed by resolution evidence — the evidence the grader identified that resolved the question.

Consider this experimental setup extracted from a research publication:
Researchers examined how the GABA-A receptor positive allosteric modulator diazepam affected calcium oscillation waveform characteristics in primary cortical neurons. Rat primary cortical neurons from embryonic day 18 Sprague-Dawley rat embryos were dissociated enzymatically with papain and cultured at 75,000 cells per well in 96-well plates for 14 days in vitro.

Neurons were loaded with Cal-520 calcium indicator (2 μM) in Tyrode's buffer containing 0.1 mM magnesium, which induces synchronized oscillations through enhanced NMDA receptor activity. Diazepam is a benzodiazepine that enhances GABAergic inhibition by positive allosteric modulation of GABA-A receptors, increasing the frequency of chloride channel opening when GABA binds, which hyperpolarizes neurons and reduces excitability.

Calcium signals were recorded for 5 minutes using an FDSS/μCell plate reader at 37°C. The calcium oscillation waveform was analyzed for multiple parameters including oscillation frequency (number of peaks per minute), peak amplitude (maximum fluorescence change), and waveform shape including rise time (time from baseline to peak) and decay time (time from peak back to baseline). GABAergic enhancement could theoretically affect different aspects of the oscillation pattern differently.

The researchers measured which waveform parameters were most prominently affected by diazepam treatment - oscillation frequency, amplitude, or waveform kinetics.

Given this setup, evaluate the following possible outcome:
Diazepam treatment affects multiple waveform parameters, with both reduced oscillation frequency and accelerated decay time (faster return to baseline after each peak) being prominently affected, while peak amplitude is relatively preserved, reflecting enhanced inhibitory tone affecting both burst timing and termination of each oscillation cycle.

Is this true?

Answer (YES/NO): NO